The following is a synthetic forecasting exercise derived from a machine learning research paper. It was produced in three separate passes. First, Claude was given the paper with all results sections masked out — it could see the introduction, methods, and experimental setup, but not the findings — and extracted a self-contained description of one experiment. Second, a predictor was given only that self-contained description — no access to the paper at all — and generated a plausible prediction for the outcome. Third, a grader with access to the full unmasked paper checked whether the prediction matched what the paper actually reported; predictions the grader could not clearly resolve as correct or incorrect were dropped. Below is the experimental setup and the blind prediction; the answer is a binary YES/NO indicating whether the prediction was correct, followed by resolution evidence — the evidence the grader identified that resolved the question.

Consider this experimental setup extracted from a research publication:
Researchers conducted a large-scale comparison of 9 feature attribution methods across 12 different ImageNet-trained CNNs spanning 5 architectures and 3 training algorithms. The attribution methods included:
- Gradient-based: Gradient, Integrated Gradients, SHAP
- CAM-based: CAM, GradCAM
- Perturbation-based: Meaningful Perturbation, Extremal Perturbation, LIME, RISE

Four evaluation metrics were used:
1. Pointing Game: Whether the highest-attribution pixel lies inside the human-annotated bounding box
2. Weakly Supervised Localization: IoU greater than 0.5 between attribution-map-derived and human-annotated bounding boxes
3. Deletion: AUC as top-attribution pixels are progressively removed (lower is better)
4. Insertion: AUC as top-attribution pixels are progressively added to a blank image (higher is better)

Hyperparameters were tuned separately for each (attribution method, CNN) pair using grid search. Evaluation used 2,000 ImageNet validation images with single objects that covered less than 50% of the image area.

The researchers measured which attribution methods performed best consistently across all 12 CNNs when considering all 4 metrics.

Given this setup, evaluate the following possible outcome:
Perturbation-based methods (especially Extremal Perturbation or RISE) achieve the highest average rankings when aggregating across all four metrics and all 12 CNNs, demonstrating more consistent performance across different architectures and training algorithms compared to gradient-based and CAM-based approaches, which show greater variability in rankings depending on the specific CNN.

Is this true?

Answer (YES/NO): NO